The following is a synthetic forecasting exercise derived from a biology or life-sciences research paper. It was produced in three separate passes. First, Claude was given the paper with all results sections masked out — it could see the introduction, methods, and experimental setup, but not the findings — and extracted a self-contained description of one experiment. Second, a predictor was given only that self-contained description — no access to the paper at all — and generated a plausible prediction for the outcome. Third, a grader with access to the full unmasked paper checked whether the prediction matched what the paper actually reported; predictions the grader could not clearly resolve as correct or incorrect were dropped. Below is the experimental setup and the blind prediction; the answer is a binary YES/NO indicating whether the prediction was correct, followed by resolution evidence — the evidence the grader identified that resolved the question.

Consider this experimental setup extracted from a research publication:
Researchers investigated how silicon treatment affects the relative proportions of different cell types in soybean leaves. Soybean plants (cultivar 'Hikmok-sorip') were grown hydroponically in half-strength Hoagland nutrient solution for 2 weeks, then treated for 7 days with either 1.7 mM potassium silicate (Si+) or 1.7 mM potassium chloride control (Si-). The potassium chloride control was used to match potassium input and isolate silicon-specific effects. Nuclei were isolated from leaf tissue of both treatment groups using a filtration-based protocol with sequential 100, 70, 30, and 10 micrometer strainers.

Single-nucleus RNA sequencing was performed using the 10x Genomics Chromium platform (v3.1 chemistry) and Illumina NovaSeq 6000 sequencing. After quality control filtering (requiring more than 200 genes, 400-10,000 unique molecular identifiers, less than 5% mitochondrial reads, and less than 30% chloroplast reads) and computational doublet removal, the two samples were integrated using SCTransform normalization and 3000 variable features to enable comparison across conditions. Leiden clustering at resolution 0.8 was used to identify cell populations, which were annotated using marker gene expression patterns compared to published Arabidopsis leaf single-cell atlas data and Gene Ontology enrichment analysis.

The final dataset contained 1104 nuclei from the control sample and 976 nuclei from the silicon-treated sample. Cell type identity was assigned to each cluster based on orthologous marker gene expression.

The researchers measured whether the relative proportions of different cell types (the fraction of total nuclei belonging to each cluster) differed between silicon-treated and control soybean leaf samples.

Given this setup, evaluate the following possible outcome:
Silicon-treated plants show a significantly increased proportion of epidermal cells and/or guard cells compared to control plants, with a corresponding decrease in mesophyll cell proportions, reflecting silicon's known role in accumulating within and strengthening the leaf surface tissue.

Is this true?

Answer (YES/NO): NO